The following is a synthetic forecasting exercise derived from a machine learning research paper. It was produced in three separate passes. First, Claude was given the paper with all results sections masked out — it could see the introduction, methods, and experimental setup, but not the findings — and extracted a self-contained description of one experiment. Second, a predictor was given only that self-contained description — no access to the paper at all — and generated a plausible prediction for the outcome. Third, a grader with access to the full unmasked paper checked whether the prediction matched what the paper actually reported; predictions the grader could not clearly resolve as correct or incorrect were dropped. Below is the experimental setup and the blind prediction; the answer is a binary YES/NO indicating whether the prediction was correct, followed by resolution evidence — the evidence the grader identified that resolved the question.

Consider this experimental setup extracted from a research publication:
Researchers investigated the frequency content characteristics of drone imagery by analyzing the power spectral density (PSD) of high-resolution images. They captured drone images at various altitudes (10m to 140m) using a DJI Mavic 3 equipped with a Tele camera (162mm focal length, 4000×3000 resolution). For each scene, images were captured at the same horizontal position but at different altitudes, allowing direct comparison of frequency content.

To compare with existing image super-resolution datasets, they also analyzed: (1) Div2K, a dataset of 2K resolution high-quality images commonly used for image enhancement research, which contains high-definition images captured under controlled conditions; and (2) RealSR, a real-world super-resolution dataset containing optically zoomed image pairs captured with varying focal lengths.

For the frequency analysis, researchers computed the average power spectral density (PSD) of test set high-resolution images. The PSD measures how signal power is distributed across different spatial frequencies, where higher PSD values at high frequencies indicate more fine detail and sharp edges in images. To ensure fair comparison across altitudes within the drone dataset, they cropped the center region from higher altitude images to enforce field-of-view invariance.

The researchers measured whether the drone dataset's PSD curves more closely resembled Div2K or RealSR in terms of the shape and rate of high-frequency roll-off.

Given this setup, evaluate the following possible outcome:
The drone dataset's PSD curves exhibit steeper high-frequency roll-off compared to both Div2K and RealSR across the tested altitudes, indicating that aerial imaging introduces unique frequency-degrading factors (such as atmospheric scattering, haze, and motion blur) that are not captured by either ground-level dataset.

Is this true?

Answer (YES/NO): NO